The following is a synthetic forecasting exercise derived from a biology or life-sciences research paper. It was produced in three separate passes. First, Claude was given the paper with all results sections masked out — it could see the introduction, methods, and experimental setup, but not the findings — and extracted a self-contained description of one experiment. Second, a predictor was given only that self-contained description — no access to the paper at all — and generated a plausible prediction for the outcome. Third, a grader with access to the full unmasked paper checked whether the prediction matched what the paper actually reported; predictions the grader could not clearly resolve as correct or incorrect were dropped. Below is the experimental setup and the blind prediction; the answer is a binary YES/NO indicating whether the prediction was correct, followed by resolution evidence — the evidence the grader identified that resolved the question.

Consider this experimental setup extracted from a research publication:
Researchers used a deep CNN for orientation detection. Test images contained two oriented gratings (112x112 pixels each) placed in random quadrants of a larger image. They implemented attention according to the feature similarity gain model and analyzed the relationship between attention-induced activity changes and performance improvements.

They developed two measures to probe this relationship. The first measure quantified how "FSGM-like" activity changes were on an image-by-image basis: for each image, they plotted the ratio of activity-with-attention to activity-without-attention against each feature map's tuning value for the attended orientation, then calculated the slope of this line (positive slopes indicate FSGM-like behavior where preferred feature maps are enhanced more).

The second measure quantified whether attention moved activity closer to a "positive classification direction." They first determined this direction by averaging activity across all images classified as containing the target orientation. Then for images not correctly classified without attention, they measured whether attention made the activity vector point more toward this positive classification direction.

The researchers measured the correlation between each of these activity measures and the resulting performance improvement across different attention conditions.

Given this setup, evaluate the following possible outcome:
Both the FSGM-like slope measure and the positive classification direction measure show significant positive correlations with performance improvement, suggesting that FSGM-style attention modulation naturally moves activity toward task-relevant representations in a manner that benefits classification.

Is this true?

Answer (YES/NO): YES